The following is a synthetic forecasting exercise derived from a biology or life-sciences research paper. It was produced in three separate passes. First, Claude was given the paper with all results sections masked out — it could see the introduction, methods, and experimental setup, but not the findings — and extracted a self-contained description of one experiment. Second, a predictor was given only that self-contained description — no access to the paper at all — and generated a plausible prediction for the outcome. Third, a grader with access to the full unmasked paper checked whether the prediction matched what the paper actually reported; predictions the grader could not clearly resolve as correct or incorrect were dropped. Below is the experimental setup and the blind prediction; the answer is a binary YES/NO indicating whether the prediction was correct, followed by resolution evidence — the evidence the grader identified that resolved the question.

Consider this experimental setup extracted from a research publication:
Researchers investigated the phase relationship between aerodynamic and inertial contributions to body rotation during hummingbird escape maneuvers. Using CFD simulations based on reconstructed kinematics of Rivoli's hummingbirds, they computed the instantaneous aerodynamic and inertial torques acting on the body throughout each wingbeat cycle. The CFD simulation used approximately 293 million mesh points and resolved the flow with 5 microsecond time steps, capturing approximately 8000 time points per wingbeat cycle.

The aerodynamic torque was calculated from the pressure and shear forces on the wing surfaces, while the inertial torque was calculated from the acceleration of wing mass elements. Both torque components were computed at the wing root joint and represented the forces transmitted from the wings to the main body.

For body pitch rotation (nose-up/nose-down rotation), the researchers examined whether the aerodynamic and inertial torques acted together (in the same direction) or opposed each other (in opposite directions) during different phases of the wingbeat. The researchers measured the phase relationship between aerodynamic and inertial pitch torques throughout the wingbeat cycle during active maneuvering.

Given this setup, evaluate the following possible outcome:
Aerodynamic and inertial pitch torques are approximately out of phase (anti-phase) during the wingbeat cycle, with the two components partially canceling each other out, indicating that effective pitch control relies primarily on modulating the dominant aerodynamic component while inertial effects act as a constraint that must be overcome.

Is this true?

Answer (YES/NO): NO